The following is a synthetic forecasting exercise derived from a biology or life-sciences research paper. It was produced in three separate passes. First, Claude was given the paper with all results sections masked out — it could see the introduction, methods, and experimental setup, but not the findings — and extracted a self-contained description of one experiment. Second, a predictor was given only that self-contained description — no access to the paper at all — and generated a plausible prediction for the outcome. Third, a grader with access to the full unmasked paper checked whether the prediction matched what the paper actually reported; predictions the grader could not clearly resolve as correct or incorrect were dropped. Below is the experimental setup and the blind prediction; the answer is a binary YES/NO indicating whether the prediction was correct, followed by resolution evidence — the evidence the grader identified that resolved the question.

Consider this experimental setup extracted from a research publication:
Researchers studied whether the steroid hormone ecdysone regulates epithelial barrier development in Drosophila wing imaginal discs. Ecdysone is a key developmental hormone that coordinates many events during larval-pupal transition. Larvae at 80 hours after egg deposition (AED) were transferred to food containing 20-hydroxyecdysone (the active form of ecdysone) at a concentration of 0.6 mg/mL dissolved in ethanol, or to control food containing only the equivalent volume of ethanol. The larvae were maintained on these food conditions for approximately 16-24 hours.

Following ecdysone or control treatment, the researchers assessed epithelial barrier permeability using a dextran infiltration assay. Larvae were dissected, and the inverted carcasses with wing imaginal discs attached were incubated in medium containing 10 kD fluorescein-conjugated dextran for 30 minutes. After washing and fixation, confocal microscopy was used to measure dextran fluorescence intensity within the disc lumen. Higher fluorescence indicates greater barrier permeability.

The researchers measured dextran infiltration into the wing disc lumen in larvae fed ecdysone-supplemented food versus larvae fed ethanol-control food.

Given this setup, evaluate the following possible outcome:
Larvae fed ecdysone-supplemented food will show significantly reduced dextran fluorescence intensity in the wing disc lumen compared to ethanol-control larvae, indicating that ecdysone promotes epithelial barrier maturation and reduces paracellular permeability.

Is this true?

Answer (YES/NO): YES